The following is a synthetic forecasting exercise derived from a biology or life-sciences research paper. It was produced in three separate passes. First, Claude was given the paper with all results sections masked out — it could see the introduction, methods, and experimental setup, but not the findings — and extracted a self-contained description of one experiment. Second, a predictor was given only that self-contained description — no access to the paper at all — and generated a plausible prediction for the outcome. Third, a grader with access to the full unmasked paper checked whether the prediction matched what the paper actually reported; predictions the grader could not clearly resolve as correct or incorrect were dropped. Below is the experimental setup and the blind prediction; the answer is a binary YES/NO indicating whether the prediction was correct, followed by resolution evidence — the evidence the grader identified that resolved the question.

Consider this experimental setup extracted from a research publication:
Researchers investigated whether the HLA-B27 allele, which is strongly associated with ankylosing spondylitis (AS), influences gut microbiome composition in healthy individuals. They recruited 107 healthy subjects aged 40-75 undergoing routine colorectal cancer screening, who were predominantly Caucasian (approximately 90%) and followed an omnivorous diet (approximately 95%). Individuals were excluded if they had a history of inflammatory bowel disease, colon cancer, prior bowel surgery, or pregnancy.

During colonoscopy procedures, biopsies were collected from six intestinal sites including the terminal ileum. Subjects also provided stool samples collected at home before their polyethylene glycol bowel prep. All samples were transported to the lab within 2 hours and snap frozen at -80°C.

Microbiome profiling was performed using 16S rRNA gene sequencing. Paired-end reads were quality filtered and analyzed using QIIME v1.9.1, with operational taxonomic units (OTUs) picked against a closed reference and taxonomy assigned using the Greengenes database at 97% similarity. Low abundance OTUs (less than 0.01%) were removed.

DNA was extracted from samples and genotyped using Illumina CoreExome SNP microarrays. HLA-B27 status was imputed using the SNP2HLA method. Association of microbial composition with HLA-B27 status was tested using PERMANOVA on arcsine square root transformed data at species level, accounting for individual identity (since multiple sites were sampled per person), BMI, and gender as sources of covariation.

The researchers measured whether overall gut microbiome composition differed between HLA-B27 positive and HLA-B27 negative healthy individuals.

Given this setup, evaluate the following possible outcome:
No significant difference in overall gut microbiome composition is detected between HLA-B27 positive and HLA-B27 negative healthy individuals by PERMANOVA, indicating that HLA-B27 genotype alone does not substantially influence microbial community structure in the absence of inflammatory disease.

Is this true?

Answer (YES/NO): NO